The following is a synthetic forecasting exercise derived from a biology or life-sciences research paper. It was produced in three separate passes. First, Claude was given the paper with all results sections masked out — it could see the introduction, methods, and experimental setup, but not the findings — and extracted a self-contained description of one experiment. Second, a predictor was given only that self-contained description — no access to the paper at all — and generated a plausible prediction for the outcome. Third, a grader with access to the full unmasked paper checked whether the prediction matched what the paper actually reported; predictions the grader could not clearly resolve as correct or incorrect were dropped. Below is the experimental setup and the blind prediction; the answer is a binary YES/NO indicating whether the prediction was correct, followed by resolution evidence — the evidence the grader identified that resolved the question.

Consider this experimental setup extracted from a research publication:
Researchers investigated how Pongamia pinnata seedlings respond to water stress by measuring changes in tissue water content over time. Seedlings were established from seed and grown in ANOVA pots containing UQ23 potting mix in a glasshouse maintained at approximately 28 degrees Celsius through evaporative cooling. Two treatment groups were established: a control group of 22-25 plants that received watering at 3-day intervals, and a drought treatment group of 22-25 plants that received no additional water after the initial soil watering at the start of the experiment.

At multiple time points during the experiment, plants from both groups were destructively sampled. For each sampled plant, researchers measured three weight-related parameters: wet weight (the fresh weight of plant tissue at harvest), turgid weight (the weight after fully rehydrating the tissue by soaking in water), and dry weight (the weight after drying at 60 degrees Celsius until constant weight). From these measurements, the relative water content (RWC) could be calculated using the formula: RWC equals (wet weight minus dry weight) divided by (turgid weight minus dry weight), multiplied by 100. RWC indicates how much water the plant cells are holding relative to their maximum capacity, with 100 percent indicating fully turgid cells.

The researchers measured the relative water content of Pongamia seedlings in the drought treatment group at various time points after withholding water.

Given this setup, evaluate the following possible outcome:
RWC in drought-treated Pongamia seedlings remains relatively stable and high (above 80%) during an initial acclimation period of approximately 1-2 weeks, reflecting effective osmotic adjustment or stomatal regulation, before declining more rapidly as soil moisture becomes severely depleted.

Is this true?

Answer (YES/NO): NO